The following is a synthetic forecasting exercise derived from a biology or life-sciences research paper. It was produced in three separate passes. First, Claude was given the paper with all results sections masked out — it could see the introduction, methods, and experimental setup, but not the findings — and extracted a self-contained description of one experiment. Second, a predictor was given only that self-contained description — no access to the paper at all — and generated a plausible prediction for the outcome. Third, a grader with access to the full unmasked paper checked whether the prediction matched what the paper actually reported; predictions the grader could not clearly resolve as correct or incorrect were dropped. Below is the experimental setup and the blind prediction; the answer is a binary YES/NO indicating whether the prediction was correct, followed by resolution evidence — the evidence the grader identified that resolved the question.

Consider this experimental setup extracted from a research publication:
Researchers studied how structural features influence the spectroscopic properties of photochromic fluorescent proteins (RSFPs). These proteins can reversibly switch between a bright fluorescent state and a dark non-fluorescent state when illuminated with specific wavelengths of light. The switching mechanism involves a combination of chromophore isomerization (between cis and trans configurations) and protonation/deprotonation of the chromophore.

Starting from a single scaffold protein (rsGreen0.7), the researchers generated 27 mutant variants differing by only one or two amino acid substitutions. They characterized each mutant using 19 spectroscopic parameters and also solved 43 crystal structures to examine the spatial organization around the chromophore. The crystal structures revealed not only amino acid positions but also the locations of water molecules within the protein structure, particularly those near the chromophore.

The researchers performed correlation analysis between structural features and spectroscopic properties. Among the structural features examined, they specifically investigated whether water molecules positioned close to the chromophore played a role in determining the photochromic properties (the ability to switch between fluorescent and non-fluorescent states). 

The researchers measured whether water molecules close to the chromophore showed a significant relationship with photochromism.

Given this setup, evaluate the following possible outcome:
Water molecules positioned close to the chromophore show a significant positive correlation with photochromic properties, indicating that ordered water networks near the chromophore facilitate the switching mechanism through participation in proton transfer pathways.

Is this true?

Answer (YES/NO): NO